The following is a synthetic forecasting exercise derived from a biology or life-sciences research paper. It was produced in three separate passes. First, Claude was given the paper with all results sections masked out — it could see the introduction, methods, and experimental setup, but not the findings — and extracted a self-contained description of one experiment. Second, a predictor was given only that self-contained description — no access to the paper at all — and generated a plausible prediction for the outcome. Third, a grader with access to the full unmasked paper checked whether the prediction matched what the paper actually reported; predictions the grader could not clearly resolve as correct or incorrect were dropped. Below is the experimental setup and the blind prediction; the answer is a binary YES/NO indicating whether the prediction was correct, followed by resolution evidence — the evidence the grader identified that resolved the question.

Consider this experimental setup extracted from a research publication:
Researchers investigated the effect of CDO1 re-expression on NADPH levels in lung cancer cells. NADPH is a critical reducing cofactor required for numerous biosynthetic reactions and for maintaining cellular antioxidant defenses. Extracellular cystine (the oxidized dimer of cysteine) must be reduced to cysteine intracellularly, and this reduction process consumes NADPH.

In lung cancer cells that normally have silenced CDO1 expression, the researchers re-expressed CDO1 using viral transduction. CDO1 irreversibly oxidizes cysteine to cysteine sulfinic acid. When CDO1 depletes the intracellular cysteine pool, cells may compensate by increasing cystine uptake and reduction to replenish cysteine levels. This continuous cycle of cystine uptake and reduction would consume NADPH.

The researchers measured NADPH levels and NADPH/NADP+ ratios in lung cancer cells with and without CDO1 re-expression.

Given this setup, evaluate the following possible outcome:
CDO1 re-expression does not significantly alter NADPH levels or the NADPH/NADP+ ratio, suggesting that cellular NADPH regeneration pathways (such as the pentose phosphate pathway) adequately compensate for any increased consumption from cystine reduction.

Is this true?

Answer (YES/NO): NO